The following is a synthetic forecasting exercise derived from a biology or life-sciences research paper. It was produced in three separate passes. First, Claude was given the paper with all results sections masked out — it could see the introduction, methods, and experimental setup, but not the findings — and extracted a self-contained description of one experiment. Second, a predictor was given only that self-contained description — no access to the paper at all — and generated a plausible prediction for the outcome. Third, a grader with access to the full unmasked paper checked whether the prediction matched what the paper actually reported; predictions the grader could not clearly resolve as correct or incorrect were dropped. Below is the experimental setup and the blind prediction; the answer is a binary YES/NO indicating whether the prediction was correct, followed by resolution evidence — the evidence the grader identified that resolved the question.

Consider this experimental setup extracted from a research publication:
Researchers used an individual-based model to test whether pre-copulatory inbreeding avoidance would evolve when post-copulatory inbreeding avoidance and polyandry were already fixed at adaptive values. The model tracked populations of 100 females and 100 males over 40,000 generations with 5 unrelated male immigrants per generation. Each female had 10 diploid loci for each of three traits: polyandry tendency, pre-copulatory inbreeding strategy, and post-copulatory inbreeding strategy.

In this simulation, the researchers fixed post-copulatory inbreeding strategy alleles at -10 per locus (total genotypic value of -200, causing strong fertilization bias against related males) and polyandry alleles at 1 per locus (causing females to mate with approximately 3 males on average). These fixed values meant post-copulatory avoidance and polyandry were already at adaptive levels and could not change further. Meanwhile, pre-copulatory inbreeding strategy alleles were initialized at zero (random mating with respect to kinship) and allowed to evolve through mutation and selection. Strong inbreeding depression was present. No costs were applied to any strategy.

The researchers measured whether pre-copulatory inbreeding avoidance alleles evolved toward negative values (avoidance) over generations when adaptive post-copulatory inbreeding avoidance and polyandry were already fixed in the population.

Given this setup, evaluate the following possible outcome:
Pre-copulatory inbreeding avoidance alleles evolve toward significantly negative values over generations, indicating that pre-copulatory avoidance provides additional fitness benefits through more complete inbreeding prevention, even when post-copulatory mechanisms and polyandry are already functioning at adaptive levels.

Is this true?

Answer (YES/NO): YES